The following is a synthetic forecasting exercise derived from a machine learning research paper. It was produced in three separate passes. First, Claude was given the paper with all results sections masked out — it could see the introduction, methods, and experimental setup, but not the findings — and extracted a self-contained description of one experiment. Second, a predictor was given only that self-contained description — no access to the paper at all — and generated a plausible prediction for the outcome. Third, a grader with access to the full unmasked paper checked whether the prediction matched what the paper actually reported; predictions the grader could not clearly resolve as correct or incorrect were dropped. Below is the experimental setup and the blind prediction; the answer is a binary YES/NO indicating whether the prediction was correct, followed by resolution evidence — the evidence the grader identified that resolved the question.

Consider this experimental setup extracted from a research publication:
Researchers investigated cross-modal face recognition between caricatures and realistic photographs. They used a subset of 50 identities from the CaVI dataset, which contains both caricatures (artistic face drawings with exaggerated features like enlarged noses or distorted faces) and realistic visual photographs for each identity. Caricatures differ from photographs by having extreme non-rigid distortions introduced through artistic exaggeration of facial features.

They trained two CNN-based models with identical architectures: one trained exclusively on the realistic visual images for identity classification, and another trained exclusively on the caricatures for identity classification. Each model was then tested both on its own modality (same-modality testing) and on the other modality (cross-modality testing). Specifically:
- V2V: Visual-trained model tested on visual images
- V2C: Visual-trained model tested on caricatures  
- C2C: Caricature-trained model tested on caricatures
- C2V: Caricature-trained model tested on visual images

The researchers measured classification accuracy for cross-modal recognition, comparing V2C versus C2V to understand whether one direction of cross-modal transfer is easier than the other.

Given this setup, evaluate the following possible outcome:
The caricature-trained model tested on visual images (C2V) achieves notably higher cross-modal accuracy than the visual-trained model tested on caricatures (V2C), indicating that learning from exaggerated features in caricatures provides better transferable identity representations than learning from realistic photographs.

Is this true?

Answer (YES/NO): NO